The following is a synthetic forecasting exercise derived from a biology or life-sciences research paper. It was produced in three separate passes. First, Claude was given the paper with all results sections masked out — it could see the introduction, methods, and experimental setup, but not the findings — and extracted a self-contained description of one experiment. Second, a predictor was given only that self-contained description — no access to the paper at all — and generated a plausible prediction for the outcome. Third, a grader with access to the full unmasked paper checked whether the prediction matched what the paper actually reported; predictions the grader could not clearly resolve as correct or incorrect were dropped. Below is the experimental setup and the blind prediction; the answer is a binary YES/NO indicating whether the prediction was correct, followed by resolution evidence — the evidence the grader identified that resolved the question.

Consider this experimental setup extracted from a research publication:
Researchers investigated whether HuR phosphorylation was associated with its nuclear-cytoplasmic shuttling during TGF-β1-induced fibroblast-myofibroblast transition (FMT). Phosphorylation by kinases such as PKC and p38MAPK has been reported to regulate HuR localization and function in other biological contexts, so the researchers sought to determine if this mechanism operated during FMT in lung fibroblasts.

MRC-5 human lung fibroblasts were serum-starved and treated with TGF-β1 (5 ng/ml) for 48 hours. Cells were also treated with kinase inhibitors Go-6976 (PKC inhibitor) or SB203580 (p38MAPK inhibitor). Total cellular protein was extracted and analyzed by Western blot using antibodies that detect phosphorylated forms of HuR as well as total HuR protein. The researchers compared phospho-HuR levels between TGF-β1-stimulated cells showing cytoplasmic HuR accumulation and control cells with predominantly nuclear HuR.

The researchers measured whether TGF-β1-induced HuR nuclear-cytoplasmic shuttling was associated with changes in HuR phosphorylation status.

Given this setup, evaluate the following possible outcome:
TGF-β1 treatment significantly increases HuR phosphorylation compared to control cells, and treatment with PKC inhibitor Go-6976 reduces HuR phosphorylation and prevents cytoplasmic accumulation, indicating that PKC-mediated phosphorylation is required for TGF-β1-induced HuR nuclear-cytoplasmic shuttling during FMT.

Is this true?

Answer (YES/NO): NO